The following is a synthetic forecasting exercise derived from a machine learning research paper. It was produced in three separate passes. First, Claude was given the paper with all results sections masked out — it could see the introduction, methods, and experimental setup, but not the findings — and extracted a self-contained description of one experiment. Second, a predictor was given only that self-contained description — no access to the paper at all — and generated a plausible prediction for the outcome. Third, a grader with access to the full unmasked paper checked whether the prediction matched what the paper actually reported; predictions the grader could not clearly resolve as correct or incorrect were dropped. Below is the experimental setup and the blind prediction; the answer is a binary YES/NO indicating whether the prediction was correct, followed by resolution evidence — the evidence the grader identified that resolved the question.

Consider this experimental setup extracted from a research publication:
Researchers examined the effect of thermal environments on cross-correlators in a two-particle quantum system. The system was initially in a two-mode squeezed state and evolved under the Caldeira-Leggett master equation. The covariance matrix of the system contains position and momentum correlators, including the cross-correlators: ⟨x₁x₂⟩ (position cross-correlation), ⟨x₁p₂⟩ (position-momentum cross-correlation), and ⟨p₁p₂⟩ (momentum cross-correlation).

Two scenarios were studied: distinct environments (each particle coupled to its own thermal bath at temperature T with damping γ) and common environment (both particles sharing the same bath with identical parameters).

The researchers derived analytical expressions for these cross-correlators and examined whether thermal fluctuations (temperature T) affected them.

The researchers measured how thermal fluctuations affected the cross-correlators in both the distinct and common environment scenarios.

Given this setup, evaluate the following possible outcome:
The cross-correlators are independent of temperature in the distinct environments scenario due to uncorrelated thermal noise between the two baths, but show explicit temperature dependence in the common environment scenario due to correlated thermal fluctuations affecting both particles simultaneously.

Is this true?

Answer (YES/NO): YES